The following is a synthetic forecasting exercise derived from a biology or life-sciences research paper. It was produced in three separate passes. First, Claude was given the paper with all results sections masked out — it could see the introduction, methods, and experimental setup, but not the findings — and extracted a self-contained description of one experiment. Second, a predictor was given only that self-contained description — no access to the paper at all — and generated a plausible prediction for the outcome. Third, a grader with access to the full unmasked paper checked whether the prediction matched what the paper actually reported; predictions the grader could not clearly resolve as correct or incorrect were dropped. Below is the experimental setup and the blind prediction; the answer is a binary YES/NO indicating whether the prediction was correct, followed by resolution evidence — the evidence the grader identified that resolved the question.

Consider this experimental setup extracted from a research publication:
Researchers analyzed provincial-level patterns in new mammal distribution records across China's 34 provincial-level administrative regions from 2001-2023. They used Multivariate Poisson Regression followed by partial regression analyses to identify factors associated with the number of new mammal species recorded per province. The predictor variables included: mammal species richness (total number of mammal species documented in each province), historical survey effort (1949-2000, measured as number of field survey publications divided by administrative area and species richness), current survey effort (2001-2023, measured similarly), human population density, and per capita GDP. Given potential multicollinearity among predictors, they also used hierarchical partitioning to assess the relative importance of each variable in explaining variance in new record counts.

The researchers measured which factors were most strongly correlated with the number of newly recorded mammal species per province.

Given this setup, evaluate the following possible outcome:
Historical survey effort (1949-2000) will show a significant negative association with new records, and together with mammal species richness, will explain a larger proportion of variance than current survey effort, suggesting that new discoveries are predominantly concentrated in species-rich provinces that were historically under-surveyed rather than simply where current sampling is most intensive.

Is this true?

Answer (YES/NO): NO